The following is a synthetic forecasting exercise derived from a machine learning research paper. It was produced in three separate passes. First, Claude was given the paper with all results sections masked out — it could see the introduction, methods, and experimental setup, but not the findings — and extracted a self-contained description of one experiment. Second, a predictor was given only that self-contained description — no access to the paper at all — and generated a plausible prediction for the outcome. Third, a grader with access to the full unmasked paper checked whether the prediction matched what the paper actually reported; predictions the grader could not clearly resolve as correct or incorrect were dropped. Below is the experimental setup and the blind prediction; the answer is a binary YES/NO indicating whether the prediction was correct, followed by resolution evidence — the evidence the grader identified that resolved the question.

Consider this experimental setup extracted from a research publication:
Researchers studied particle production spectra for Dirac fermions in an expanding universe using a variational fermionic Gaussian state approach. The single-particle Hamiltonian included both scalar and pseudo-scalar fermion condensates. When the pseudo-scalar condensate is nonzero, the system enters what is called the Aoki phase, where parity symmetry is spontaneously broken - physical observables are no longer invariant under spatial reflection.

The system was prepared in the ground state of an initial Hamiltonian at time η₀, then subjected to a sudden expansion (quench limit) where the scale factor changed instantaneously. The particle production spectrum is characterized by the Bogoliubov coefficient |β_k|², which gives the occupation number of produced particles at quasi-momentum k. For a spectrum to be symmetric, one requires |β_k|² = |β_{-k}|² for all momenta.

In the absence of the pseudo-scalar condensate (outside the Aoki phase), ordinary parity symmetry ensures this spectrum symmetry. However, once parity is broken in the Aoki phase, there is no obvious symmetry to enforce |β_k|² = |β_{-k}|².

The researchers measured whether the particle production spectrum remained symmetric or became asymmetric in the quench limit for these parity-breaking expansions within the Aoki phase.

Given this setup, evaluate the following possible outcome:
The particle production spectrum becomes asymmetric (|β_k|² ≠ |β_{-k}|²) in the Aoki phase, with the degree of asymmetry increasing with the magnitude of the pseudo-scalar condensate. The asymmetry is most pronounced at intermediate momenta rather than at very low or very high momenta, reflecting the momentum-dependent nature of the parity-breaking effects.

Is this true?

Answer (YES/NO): NO